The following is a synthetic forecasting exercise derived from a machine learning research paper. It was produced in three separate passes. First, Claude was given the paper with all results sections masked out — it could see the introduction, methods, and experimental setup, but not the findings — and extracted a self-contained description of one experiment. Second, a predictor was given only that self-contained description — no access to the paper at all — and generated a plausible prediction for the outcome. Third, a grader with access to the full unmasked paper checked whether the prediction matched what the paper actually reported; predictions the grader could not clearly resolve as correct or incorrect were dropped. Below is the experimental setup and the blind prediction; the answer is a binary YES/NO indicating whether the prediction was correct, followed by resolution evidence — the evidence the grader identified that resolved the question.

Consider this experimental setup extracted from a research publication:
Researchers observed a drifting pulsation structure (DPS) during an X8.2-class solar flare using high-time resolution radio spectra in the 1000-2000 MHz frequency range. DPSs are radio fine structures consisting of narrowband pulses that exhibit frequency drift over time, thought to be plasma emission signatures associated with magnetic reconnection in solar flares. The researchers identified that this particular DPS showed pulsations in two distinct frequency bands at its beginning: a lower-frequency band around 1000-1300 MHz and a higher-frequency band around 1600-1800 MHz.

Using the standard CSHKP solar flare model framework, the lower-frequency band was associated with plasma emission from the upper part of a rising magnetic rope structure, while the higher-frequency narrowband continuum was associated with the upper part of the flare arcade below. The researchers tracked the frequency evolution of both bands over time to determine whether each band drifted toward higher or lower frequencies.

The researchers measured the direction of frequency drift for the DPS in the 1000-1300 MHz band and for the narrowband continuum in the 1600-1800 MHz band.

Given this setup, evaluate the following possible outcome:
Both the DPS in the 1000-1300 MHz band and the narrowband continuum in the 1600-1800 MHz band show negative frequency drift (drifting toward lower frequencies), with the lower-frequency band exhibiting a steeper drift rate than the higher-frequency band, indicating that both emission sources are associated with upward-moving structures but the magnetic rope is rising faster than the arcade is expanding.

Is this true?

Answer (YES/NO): NO